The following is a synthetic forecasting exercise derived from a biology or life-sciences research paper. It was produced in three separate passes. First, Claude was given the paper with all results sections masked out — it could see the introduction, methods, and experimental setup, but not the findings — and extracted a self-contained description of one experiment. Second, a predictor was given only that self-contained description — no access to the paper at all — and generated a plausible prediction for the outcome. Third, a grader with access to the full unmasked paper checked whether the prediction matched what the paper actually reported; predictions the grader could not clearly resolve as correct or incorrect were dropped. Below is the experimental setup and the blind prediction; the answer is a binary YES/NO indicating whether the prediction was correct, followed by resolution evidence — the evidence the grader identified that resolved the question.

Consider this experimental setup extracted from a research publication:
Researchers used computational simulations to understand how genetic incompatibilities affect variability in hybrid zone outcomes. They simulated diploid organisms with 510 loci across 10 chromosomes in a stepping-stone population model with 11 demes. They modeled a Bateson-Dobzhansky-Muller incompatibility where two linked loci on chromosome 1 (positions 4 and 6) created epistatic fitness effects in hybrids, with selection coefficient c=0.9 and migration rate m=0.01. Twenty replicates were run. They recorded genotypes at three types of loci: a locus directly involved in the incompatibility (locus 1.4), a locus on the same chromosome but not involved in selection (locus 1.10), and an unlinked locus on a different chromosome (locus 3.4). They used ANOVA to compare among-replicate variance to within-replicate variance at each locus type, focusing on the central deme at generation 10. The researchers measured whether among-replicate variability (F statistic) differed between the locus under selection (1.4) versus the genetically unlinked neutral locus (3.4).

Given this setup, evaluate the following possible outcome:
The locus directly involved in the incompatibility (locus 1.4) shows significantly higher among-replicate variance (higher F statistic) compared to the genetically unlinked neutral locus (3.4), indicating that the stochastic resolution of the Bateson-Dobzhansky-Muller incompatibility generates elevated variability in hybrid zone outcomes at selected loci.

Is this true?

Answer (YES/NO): NO